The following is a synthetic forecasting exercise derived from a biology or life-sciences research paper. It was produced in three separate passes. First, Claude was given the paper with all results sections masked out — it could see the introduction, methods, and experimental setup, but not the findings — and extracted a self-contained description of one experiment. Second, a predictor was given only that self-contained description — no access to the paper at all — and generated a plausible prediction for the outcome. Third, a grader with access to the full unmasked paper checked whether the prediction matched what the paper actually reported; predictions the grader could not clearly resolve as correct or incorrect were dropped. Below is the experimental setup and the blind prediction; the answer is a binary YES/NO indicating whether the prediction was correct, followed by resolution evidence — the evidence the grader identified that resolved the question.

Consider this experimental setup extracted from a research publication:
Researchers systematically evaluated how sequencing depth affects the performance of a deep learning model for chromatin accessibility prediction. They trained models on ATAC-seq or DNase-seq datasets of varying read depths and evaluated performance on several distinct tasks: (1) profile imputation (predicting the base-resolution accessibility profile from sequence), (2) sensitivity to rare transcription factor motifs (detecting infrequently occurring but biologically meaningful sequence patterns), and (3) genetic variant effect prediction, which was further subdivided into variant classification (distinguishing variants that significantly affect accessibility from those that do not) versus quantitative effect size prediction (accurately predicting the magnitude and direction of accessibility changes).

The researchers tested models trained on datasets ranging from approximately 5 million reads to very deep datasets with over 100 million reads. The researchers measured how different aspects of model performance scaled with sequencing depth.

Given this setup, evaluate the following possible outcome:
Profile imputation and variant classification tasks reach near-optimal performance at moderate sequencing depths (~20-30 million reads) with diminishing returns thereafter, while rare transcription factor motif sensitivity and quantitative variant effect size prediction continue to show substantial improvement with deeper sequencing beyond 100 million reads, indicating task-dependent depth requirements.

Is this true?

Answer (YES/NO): NO